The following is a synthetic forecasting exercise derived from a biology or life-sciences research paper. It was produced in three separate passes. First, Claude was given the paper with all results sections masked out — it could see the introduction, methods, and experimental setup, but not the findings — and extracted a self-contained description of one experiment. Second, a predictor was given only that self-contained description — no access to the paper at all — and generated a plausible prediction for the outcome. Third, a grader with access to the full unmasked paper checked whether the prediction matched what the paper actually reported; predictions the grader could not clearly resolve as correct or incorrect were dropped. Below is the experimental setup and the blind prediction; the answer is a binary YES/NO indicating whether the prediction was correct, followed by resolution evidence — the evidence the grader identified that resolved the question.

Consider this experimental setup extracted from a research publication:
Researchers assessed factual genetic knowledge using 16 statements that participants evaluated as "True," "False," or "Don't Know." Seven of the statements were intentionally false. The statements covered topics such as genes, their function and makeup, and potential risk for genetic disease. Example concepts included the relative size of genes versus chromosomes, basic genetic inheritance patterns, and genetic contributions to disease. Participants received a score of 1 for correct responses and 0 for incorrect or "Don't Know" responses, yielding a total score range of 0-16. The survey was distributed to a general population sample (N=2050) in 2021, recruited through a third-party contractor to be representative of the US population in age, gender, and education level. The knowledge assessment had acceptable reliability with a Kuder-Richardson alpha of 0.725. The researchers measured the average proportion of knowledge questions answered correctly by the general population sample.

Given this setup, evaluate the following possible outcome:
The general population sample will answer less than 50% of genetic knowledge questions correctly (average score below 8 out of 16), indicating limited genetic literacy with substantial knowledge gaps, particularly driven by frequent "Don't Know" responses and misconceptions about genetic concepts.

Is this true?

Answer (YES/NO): NO